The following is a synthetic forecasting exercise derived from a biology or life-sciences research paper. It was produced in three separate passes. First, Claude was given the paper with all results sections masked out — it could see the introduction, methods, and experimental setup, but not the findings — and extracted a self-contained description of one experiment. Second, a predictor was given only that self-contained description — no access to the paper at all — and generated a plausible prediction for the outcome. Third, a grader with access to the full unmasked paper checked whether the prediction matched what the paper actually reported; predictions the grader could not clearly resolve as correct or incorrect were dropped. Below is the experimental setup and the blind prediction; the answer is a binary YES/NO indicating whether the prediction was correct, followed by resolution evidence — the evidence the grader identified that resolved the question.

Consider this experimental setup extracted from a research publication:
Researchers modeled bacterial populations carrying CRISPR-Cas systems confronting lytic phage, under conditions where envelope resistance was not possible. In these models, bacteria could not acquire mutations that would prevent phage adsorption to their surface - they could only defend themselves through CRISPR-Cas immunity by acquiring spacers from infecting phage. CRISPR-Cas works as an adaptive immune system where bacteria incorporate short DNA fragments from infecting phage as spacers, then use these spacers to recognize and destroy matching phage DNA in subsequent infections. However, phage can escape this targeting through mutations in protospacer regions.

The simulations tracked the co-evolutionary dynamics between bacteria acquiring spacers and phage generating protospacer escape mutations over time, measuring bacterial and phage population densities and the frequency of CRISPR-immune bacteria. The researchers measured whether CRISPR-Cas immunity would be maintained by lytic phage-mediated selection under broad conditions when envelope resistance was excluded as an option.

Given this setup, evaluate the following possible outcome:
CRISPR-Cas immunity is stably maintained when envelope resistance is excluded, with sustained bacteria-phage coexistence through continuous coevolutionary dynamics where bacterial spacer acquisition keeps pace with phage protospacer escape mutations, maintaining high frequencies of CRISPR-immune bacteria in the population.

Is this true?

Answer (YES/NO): NO